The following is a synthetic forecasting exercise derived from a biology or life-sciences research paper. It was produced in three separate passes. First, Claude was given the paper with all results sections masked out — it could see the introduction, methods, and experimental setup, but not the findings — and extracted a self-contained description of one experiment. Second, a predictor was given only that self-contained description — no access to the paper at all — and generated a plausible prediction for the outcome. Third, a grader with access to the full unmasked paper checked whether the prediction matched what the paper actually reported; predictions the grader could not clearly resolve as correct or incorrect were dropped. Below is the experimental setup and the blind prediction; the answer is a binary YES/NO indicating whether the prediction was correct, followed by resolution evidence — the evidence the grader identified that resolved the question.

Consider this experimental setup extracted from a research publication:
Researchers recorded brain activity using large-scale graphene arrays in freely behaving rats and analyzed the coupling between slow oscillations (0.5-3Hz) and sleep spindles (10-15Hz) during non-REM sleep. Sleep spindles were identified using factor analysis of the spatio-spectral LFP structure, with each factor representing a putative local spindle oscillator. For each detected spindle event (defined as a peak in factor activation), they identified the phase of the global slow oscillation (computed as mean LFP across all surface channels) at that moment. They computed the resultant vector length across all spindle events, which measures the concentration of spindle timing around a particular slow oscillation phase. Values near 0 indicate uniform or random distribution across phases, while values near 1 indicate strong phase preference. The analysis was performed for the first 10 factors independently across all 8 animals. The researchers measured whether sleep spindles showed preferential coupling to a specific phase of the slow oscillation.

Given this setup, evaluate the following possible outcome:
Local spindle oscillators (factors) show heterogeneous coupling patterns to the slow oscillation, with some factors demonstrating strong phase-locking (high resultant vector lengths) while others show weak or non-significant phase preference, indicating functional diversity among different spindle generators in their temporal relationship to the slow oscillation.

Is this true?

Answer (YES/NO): NO